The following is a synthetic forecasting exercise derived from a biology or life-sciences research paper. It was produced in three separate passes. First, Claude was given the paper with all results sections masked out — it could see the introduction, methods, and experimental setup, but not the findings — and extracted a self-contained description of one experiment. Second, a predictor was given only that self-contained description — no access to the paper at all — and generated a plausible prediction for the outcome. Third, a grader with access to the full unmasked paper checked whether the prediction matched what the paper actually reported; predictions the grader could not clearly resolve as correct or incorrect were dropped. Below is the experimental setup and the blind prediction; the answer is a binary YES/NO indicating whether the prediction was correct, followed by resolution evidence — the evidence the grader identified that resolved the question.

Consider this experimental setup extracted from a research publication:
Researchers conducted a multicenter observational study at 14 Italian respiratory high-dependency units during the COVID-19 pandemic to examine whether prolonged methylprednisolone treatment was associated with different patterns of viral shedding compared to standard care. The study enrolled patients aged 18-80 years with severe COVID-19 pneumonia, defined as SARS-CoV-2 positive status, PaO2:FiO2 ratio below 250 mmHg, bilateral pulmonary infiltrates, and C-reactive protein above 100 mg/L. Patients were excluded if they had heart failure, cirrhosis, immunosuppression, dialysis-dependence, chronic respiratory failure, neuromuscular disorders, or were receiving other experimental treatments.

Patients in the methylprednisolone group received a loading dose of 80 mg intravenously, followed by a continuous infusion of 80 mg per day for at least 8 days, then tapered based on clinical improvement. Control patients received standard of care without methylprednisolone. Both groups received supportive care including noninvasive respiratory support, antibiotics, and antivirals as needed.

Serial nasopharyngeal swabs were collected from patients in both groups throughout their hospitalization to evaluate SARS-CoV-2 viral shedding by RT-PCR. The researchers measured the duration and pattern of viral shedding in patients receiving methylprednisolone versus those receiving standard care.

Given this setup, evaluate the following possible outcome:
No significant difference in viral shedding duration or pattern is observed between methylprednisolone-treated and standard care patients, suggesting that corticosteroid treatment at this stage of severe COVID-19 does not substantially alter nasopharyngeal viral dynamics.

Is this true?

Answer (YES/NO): YES